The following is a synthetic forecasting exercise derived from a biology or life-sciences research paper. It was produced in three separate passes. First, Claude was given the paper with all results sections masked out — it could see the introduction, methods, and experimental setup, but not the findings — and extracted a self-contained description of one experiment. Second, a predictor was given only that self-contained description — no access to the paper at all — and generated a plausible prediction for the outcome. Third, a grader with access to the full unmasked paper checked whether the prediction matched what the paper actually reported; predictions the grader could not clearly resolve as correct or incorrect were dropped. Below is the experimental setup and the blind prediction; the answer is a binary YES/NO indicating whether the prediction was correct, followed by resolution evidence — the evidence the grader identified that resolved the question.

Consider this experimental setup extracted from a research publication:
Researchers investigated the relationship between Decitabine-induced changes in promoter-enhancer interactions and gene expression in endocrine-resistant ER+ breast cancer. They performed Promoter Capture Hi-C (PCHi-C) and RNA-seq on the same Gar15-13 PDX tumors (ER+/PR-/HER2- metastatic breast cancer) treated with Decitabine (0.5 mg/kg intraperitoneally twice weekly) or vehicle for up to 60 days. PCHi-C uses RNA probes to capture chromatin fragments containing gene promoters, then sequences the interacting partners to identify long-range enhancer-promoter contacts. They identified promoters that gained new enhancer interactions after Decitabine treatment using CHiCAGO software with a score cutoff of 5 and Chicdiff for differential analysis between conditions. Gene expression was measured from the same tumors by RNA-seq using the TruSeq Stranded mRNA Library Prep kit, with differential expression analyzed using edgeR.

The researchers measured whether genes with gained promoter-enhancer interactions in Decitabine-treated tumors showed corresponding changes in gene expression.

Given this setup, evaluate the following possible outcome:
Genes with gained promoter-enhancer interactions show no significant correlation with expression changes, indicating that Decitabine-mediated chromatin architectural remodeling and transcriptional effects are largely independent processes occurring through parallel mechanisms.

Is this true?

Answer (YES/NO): NO